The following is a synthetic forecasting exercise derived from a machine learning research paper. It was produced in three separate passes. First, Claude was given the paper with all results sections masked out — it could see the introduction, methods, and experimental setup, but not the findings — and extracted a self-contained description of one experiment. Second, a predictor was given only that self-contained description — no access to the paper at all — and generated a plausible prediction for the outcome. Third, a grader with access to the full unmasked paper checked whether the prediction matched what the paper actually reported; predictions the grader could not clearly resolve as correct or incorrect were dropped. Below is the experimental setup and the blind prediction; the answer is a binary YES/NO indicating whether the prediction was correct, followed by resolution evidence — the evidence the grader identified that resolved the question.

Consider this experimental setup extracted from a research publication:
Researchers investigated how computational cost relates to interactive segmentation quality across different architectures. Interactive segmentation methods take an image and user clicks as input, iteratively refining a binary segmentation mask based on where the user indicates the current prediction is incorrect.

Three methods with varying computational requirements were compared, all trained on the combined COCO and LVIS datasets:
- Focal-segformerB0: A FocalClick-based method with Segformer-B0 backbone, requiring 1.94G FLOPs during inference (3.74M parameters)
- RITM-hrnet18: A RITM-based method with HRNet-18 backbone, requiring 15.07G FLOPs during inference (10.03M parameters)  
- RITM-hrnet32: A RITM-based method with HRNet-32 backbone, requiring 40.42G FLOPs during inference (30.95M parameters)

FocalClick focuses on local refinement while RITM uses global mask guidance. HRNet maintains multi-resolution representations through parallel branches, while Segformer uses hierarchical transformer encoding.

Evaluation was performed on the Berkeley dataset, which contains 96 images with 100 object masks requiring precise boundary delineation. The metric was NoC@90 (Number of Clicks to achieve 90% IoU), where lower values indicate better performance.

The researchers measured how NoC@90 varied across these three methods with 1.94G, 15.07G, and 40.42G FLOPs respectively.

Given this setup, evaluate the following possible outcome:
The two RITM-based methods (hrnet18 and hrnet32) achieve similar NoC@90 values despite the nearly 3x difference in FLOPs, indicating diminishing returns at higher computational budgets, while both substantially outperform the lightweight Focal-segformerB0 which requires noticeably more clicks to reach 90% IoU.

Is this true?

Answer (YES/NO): NO